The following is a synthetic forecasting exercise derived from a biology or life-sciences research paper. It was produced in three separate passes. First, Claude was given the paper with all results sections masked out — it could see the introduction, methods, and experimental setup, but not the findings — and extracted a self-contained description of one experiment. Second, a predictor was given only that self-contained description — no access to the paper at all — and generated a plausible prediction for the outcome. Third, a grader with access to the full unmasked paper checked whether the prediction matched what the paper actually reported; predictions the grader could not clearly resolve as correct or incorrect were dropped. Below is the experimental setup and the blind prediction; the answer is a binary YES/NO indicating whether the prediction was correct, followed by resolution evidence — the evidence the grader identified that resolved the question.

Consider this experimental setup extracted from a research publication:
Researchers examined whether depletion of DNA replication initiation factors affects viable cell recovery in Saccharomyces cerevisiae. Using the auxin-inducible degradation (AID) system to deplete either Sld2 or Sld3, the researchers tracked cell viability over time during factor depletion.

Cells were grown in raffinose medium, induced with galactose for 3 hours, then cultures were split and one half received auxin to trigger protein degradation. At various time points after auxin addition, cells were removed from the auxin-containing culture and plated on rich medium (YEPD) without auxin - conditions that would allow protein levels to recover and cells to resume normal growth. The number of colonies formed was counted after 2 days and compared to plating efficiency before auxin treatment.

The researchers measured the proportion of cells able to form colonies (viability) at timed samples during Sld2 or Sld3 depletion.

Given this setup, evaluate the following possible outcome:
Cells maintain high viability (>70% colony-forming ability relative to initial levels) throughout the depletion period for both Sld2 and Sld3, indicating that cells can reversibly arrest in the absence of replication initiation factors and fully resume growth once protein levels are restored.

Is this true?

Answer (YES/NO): NO